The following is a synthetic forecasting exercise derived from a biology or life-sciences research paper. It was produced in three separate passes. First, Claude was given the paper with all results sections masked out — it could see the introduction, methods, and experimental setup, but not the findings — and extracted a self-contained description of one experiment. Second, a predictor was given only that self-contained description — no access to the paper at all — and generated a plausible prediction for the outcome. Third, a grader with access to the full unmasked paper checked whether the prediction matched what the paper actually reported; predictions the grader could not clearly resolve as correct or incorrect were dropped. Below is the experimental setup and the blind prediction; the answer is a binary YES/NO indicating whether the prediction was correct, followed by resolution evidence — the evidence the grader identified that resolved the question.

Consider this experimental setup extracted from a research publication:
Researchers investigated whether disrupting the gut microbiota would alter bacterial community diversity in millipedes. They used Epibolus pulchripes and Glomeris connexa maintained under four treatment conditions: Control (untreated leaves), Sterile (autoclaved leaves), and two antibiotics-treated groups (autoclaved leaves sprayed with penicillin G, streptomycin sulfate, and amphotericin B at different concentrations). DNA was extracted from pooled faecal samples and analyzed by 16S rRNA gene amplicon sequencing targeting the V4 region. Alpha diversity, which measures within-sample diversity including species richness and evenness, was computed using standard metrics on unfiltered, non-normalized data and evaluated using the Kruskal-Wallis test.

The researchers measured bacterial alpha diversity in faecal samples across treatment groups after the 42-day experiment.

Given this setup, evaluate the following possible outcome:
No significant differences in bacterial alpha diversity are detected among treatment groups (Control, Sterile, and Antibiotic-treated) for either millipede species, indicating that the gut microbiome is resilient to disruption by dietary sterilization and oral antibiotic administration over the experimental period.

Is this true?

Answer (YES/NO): YES